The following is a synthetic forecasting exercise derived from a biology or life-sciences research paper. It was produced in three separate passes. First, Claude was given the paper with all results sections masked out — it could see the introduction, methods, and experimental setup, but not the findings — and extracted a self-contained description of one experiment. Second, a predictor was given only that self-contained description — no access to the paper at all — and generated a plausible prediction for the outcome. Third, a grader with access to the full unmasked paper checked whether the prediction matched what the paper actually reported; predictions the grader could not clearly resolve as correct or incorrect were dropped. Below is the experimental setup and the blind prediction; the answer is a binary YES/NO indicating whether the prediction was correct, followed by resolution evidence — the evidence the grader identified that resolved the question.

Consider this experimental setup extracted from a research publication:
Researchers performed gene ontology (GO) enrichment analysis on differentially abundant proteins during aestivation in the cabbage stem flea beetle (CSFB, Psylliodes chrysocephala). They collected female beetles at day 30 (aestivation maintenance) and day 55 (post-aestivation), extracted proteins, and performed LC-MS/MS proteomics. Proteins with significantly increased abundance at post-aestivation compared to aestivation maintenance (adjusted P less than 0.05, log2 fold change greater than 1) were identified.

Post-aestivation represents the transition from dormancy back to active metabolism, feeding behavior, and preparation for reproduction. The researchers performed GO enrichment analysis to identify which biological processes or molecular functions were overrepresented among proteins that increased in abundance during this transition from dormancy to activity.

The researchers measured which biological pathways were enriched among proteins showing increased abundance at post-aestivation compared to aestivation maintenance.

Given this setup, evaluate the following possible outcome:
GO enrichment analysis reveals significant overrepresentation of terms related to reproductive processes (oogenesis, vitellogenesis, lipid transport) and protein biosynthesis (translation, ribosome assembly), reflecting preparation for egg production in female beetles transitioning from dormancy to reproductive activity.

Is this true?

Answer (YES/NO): NO